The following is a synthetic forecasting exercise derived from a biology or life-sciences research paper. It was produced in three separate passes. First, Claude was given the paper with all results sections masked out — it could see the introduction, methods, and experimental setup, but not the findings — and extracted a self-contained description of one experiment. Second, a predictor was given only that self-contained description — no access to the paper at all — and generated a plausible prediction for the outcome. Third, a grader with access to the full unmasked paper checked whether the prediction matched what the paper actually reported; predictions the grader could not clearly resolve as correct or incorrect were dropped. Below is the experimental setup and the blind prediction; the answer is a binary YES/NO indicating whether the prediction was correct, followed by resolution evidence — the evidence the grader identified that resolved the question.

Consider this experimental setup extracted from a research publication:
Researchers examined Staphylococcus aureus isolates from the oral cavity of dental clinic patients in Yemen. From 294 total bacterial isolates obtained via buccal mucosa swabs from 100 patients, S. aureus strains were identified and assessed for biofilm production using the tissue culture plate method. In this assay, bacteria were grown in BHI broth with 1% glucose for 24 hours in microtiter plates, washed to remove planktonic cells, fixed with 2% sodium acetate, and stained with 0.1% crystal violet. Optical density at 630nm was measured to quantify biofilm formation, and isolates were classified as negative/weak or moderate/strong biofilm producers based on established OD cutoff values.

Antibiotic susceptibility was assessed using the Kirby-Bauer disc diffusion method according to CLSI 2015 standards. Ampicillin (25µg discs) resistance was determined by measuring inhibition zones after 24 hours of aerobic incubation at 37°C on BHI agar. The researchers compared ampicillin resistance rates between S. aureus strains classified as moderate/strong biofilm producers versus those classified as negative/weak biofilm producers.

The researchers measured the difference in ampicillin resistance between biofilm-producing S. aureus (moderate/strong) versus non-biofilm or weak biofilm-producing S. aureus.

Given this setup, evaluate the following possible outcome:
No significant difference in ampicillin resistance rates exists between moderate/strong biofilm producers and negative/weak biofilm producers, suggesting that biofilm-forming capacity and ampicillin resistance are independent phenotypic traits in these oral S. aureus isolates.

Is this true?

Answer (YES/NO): NO